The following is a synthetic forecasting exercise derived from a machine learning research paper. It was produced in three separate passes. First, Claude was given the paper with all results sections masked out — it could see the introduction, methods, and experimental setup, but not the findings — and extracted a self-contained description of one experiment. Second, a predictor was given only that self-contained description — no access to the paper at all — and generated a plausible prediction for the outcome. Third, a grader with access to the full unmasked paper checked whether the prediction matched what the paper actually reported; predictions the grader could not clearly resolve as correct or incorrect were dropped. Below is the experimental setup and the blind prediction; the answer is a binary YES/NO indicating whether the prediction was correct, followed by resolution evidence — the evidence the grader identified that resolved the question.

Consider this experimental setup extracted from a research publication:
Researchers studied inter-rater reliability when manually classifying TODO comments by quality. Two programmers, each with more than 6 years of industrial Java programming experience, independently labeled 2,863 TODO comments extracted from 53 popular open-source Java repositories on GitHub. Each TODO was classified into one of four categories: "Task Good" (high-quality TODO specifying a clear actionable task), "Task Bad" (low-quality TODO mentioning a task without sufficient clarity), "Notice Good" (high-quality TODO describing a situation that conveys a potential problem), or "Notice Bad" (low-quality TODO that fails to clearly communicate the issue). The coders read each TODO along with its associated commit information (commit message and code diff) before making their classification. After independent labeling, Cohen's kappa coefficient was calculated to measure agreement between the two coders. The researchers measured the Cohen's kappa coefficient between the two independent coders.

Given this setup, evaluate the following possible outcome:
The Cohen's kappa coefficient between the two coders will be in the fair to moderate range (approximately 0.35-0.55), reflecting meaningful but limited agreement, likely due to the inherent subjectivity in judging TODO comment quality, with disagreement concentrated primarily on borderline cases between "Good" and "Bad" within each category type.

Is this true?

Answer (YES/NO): NO